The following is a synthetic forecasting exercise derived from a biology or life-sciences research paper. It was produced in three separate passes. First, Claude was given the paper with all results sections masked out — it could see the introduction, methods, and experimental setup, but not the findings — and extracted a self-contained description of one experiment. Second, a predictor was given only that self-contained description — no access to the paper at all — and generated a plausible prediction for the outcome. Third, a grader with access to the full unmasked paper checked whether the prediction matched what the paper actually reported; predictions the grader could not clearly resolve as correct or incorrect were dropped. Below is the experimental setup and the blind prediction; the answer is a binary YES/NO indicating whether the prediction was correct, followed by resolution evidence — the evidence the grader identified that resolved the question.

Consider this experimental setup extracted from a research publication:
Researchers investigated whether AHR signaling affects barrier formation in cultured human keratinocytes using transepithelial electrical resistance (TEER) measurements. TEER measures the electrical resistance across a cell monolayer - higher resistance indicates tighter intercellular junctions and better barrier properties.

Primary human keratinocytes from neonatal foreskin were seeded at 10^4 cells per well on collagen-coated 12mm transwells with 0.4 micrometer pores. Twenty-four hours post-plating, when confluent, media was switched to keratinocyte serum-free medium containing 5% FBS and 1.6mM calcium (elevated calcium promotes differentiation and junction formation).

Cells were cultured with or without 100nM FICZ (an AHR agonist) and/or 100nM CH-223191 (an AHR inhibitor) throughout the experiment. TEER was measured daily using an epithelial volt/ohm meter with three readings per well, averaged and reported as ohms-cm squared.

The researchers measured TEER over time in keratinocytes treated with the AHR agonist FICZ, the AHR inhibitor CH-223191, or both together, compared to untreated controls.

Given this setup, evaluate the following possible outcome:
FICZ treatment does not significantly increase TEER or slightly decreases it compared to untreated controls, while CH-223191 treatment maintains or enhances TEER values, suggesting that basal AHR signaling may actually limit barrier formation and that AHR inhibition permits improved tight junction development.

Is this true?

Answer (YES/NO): NO